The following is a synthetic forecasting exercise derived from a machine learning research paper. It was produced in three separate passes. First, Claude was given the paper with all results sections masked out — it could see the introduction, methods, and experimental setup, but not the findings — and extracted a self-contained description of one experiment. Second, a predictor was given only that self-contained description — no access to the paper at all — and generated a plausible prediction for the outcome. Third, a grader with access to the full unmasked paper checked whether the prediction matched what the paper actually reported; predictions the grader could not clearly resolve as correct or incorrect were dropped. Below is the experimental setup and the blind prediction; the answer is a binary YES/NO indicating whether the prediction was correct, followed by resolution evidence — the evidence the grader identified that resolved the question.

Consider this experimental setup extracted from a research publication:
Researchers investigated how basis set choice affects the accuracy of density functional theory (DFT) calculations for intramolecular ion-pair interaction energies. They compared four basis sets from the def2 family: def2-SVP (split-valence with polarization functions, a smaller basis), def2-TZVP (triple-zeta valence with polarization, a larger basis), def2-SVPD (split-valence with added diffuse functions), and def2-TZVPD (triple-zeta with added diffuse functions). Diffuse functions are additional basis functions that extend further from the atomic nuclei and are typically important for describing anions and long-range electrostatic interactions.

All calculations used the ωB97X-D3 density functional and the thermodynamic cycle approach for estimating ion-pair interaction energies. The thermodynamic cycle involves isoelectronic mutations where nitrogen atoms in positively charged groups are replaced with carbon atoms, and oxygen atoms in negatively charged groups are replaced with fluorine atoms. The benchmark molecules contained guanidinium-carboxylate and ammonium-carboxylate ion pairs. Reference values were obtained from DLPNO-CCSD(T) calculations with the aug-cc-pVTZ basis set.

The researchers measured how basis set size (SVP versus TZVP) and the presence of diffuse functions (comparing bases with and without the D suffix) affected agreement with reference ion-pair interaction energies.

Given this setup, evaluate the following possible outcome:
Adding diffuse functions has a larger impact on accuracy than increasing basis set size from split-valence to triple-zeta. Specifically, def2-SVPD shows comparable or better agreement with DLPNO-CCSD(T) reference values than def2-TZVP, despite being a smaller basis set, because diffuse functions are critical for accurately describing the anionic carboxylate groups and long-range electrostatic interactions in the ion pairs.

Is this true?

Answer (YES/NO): YES